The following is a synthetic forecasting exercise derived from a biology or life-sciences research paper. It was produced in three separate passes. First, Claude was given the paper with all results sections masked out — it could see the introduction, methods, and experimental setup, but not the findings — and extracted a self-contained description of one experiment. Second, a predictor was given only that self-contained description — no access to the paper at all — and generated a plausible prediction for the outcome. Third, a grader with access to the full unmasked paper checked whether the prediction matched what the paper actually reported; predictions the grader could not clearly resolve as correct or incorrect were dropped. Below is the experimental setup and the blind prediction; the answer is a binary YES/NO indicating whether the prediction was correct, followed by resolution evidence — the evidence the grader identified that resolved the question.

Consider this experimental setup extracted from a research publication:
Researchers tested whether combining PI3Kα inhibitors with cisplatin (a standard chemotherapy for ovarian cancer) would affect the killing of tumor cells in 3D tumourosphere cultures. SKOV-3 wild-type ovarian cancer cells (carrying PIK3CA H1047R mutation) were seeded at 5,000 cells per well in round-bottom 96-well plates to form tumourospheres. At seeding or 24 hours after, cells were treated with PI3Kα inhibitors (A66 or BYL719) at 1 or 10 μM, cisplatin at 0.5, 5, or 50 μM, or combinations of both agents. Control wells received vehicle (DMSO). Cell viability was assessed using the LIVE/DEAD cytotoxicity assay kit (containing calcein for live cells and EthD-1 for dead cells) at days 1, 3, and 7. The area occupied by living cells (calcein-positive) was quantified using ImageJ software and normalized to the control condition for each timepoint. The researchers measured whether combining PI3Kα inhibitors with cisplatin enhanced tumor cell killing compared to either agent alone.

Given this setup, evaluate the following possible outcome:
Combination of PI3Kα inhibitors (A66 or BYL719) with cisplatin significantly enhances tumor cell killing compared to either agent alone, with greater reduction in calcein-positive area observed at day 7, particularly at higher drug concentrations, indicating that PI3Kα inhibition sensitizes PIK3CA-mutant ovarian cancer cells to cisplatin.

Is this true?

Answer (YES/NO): NO